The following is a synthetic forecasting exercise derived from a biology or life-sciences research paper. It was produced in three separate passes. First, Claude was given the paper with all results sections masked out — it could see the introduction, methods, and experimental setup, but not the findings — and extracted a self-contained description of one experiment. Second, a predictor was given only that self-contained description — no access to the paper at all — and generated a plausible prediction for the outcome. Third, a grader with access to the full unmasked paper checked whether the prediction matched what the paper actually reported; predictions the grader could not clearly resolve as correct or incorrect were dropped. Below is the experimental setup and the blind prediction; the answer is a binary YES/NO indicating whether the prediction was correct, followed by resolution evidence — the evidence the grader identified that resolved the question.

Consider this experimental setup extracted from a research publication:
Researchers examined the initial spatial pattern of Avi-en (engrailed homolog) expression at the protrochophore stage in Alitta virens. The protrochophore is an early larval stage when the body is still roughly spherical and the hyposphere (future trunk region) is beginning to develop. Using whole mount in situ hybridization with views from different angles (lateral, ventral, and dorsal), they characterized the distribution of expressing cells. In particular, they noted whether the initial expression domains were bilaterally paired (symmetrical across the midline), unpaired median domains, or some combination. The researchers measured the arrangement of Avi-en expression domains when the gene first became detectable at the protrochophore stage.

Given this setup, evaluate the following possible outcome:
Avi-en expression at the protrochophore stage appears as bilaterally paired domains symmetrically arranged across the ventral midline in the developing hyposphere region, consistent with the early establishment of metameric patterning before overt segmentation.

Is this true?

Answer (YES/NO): NO